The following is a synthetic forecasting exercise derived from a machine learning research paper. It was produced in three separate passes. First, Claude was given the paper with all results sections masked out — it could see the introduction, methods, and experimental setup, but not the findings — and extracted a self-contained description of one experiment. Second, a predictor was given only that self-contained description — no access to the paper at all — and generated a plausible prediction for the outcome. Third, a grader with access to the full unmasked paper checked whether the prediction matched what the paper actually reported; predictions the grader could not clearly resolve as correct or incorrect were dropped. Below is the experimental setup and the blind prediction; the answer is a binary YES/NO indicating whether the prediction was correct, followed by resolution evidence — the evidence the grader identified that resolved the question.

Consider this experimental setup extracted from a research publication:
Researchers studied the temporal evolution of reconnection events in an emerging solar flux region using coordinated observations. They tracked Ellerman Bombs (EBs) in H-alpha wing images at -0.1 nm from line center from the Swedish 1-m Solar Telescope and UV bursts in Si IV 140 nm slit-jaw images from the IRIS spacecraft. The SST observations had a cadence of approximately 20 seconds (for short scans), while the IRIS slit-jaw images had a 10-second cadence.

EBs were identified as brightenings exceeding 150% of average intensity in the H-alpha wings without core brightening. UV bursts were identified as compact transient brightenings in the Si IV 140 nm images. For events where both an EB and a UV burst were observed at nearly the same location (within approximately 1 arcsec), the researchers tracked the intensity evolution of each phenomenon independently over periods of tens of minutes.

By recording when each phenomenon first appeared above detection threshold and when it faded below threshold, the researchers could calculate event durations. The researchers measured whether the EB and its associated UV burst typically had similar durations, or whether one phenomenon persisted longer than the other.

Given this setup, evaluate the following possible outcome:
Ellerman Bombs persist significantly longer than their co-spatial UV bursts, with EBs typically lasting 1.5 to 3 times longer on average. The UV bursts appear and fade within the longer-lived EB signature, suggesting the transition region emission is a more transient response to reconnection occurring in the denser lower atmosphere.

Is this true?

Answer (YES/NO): NO